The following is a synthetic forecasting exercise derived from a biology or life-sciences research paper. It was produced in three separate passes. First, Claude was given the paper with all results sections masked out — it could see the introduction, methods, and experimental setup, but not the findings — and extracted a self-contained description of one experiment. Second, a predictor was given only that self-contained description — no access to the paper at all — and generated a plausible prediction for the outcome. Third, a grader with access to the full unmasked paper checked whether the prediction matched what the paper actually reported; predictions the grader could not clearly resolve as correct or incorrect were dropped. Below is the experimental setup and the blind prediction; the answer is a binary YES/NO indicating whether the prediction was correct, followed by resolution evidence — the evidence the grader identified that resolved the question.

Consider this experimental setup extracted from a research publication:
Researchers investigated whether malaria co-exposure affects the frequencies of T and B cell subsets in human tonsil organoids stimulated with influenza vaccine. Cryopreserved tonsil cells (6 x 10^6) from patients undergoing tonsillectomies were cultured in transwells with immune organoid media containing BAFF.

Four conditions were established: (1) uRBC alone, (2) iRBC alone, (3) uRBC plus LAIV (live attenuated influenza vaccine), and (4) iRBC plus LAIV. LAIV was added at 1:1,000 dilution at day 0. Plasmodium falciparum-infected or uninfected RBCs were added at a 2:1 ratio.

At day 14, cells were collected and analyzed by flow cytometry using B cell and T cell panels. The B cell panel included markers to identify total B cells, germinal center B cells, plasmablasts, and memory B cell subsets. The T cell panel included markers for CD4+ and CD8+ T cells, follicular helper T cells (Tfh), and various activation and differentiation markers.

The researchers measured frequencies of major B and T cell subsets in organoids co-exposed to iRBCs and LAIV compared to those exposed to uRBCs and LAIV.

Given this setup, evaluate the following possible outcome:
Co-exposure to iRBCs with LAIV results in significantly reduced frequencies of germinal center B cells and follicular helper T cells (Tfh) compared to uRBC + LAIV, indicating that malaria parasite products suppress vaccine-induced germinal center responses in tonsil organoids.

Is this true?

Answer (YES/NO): NO